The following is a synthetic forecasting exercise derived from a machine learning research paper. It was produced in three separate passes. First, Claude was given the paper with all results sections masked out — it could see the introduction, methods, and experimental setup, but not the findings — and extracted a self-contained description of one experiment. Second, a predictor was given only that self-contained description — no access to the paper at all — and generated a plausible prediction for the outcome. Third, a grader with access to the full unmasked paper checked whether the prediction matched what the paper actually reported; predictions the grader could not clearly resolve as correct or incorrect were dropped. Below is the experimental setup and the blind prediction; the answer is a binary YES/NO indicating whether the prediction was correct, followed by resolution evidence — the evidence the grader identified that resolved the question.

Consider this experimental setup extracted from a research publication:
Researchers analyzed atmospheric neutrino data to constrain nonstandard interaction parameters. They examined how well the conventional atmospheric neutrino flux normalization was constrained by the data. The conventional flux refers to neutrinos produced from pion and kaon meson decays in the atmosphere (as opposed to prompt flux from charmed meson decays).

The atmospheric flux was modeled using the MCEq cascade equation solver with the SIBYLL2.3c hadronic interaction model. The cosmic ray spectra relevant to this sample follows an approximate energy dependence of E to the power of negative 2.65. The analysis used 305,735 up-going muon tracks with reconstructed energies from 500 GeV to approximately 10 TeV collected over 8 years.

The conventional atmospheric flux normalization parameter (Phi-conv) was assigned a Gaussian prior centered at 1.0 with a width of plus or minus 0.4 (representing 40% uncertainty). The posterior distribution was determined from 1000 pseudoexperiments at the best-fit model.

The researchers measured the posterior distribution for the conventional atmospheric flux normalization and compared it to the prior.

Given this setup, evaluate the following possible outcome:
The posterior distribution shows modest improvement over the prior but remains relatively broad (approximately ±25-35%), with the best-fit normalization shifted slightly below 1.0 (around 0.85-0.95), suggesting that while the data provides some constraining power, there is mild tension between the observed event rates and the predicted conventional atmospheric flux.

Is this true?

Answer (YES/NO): NO